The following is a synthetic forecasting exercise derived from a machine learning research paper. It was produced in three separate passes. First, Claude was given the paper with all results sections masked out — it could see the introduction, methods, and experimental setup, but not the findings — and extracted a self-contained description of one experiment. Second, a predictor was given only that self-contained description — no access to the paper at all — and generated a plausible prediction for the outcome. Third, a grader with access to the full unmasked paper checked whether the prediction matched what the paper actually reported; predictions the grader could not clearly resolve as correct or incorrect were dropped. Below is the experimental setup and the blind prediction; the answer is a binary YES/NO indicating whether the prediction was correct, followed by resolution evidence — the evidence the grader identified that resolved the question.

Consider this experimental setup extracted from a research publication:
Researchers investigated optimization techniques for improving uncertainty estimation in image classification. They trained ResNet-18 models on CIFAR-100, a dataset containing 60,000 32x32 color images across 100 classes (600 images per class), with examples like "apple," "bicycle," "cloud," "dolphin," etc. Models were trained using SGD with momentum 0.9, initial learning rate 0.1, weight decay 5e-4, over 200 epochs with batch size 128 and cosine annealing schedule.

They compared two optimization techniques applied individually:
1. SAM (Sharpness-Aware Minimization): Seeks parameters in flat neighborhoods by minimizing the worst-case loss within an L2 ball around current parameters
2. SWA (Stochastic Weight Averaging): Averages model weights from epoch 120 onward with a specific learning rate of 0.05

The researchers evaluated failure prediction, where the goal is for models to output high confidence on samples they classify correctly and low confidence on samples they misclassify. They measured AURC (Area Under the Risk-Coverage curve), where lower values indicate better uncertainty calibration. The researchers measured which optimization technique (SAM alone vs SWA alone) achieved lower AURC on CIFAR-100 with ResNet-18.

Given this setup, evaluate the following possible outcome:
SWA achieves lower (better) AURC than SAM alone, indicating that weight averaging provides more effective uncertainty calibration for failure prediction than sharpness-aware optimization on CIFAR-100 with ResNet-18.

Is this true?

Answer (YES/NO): YES